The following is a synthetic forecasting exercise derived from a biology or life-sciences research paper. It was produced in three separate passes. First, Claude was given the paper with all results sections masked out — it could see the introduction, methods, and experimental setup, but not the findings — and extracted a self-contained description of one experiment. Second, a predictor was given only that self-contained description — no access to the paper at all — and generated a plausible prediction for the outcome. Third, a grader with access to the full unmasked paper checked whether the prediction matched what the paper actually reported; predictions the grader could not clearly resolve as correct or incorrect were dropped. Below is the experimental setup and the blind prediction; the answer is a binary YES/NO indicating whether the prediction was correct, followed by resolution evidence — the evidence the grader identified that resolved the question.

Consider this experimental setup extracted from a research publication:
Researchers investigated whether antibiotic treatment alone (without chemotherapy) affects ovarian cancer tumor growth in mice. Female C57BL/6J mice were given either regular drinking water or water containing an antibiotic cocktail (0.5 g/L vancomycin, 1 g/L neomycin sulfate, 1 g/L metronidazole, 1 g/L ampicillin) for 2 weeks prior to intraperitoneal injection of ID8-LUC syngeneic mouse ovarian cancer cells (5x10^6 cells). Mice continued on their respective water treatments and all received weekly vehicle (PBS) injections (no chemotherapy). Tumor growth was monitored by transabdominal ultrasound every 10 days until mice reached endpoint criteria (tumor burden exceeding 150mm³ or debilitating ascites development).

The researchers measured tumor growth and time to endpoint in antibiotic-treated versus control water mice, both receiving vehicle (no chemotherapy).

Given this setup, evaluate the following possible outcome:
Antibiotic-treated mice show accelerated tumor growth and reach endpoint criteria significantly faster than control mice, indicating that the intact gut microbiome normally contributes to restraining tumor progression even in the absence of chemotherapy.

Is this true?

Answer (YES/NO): YES